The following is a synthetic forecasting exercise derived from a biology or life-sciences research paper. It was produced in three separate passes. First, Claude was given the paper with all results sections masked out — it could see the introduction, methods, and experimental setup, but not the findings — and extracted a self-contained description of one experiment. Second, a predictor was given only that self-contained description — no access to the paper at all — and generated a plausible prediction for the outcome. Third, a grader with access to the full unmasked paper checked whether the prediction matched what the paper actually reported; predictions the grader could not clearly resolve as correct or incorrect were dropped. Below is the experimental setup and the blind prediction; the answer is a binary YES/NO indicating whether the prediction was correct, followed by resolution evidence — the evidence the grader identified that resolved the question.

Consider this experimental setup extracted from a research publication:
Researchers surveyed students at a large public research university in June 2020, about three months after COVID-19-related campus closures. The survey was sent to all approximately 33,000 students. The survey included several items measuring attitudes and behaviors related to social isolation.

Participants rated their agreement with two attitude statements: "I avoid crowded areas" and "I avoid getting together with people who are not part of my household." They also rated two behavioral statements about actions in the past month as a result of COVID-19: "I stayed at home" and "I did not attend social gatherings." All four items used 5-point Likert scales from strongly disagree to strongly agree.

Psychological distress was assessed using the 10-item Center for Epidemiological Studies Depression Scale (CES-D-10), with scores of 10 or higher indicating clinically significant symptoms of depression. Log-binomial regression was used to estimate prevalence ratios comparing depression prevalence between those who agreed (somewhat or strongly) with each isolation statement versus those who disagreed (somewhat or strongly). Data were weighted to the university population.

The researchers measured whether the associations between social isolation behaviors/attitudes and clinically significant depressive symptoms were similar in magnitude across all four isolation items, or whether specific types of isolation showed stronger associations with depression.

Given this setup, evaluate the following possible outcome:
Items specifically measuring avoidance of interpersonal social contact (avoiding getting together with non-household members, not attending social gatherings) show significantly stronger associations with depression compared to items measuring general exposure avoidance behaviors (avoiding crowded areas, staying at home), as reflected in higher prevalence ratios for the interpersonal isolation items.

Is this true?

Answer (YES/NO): NO